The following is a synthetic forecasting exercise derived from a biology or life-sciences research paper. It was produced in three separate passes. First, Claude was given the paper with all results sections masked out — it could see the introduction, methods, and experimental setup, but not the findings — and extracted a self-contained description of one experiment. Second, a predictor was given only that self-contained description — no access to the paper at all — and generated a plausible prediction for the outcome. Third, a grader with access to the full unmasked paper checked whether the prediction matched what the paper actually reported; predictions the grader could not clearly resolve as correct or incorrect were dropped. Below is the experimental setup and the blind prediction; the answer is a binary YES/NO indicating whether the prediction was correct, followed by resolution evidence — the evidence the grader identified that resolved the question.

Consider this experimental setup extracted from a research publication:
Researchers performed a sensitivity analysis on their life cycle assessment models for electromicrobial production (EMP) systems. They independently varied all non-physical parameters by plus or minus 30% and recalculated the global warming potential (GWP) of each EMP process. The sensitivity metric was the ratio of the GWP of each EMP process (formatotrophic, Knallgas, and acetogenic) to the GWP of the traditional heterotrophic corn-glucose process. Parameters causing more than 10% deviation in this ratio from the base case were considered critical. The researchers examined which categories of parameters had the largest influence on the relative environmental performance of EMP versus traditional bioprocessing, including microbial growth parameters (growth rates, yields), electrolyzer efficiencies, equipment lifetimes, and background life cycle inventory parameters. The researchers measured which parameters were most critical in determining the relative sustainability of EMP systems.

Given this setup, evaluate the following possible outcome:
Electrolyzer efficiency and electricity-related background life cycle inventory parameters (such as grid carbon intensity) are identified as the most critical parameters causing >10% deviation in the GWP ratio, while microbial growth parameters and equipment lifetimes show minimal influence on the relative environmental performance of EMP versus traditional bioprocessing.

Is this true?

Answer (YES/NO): NO